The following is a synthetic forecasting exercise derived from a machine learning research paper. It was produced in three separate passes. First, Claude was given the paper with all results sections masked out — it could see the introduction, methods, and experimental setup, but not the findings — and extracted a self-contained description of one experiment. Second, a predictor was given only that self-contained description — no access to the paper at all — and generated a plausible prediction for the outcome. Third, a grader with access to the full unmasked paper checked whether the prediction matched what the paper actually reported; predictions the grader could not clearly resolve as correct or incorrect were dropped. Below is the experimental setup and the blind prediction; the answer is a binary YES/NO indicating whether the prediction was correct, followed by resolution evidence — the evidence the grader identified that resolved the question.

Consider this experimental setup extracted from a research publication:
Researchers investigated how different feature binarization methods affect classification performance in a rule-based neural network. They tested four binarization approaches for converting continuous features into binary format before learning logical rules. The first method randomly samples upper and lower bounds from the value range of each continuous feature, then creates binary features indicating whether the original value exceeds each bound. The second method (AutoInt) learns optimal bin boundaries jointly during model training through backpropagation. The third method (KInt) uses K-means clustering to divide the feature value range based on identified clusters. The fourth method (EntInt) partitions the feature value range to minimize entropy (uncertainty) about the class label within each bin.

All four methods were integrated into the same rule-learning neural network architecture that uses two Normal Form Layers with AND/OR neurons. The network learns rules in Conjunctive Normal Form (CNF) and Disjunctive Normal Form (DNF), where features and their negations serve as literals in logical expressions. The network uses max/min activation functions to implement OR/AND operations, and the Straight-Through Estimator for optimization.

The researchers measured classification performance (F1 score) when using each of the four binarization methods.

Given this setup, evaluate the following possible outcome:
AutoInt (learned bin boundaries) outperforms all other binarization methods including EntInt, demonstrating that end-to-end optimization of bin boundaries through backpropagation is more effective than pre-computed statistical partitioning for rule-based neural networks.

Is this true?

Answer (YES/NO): NO